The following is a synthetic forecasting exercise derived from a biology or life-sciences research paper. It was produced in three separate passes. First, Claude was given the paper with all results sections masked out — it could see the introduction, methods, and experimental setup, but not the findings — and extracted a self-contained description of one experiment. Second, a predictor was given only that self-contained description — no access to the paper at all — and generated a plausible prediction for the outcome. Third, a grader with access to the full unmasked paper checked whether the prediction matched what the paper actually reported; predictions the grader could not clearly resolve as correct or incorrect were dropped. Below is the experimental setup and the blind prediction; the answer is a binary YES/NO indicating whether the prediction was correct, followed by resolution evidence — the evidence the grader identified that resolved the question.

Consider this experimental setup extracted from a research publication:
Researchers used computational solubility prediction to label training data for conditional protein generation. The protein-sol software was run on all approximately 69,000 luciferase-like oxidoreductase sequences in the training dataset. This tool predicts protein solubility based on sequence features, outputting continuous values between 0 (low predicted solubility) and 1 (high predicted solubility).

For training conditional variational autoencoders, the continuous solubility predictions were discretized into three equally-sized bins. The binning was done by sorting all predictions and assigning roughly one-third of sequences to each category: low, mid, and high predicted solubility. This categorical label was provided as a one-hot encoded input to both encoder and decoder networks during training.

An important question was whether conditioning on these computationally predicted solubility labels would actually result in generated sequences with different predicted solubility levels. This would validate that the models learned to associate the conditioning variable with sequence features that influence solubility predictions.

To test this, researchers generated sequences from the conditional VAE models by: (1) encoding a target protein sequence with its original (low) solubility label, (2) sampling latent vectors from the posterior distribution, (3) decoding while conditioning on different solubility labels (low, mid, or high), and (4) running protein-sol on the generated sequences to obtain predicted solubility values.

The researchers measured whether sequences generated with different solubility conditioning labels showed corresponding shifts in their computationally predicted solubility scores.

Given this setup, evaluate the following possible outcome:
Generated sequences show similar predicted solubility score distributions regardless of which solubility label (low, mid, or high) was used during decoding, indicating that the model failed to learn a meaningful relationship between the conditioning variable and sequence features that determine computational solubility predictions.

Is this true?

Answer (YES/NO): NO